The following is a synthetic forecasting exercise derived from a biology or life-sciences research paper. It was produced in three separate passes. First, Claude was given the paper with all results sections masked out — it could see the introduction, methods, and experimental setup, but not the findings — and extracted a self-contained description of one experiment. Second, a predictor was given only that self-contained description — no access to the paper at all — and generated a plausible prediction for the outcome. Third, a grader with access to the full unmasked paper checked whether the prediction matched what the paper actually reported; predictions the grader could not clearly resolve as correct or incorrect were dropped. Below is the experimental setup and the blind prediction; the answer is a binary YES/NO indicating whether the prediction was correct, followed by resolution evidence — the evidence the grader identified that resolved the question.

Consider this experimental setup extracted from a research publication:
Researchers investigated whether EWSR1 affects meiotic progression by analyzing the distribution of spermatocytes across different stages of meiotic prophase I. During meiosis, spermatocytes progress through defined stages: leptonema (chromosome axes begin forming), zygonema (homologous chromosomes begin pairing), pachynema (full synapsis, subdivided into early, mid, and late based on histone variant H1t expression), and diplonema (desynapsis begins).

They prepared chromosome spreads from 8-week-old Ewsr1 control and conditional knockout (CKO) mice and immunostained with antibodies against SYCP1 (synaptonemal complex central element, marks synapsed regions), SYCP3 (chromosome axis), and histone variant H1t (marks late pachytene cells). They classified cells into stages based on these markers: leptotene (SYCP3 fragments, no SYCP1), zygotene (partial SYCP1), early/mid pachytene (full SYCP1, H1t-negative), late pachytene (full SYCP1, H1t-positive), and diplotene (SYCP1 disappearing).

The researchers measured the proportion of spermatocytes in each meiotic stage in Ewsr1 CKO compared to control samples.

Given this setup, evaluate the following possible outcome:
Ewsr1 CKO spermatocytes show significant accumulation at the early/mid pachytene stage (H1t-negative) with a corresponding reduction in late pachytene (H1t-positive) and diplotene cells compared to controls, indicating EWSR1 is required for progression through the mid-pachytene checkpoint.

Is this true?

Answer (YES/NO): NO